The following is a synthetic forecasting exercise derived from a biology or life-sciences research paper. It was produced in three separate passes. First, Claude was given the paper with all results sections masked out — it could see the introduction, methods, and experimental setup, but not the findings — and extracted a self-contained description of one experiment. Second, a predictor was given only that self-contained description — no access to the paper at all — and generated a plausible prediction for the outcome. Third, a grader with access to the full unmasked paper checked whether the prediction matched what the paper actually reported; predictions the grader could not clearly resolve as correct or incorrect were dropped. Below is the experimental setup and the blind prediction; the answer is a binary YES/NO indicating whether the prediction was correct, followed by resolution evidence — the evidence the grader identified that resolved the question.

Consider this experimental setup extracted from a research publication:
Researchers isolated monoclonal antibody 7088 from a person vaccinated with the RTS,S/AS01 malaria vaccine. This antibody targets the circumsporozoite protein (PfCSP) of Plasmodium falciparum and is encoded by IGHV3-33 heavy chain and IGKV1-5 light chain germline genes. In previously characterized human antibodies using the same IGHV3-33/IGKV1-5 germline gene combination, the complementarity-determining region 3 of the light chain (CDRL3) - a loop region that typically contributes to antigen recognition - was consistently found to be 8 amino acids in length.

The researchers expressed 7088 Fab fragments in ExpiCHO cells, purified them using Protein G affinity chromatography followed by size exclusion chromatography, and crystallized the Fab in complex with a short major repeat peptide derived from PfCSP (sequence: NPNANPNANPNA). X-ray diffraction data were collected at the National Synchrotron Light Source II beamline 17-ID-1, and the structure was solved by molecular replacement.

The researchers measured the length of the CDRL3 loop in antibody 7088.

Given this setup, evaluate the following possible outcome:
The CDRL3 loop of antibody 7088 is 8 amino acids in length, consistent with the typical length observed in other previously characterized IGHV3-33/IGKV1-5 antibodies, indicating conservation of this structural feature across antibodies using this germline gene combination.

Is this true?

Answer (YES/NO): NO